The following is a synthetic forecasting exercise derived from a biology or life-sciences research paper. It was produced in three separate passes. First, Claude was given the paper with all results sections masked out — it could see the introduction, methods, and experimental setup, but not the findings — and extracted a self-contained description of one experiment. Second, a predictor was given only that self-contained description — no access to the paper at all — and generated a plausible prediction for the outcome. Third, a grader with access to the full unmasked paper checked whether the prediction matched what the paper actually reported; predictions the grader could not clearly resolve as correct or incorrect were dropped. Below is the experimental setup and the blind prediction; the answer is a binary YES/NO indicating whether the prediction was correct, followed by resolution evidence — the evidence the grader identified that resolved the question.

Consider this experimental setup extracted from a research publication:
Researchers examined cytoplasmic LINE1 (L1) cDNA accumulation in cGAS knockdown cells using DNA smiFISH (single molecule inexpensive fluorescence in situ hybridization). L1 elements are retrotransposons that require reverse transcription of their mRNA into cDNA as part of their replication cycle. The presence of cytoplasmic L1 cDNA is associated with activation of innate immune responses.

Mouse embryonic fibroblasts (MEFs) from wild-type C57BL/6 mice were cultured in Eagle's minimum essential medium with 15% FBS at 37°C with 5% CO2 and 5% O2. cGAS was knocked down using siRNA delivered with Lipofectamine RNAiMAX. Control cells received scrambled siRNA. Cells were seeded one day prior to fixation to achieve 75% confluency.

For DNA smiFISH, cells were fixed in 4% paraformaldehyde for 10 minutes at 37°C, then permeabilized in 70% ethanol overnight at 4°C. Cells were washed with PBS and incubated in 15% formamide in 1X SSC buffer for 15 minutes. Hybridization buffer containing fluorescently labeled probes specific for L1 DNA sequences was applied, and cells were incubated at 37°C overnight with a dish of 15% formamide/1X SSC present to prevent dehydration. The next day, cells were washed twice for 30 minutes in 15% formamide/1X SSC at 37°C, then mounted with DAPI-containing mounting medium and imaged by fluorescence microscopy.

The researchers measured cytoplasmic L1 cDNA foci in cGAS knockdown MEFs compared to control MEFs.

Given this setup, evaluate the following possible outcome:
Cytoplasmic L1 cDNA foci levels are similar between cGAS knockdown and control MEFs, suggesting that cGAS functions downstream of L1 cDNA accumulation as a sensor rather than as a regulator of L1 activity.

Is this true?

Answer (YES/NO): NO